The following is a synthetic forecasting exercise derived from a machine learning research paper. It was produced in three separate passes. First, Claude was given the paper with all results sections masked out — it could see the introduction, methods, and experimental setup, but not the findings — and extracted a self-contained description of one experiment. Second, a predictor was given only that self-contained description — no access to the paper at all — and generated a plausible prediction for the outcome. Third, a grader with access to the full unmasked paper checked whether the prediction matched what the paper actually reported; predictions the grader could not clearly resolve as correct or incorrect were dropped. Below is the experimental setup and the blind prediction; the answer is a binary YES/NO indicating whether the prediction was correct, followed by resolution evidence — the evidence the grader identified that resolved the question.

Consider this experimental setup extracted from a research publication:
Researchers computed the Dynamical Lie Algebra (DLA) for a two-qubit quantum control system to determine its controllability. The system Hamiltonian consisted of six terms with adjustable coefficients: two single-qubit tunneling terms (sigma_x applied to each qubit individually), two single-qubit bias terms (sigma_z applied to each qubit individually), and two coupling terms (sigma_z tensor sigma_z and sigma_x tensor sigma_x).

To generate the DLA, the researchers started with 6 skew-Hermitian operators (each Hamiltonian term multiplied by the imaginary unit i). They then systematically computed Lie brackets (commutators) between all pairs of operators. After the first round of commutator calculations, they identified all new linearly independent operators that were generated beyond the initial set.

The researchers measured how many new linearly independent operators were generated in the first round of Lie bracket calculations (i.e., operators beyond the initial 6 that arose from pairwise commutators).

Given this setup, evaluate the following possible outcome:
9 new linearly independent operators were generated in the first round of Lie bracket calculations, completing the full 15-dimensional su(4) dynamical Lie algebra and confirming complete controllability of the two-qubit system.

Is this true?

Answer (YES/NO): NO